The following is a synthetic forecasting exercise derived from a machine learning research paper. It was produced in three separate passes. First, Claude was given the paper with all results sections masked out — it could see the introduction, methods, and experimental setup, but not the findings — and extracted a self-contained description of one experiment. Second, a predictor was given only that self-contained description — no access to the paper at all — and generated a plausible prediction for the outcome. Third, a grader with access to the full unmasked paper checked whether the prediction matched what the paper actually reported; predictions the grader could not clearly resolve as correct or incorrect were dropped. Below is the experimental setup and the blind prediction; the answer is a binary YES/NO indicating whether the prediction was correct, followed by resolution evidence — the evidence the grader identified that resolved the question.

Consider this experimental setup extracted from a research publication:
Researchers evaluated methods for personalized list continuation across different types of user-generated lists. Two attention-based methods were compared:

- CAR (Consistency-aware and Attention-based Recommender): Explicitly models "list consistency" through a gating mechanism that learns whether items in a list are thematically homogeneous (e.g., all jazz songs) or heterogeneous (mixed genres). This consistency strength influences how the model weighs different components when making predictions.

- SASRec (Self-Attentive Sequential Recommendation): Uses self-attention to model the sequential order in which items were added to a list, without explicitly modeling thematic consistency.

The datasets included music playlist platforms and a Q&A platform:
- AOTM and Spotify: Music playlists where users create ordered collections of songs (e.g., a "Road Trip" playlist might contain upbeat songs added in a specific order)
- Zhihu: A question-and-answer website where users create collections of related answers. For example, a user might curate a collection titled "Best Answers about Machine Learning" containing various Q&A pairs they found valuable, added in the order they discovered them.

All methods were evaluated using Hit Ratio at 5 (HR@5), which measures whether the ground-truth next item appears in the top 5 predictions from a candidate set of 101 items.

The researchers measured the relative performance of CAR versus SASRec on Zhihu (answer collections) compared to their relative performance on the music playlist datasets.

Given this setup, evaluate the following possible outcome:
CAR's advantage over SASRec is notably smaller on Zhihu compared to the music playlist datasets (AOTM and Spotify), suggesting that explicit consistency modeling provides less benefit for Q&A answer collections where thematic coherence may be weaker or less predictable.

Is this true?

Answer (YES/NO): NO